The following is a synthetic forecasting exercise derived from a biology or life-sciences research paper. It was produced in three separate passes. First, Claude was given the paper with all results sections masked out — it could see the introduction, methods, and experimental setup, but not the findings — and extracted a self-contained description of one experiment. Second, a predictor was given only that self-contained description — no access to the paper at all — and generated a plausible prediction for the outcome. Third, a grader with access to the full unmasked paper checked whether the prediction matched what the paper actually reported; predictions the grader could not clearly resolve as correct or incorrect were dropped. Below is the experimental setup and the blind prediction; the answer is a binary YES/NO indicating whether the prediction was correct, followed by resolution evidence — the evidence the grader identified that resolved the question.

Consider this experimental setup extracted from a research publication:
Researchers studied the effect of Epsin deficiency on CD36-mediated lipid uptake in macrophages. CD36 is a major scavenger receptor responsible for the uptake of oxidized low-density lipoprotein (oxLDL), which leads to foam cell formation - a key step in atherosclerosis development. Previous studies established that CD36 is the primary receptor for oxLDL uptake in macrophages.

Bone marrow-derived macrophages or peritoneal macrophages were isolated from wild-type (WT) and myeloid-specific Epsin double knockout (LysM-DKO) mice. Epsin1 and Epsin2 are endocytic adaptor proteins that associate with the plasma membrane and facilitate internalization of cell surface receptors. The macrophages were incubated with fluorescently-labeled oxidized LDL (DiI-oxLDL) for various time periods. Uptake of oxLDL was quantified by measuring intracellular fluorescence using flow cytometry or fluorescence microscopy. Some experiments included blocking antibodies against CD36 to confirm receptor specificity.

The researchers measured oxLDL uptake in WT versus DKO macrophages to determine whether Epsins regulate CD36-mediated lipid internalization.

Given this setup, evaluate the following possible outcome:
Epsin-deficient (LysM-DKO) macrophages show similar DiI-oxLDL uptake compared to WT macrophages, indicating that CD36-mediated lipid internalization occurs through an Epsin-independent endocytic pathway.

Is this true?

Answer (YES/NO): NO